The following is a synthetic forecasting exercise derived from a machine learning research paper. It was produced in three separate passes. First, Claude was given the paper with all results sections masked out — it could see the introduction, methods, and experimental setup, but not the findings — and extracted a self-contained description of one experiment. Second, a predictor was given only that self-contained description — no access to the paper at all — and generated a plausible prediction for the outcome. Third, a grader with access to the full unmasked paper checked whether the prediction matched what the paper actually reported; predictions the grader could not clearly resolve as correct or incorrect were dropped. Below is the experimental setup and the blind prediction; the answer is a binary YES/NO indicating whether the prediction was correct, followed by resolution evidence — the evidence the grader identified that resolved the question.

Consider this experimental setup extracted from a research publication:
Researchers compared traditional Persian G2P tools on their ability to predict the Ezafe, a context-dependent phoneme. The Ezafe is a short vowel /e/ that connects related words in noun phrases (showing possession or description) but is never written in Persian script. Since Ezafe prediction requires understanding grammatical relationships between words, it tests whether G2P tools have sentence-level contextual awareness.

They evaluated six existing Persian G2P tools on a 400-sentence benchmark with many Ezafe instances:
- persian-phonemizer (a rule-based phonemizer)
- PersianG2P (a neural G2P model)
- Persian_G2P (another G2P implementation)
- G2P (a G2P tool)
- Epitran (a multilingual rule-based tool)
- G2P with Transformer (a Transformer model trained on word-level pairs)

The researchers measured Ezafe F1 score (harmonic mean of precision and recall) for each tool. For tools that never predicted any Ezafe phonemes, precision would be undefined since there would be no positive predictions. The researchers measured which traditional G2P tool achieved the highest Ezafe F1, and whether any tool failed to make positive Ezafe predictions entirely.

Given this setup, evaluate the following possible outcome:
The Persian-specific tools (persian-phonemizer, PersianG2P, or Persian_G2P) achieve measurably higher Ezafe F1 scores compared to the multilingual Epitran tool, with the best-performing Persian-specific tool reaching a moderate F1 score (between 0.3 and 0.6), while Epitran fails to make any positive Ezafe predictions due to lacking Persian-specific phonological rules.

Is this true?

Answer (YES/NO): NO